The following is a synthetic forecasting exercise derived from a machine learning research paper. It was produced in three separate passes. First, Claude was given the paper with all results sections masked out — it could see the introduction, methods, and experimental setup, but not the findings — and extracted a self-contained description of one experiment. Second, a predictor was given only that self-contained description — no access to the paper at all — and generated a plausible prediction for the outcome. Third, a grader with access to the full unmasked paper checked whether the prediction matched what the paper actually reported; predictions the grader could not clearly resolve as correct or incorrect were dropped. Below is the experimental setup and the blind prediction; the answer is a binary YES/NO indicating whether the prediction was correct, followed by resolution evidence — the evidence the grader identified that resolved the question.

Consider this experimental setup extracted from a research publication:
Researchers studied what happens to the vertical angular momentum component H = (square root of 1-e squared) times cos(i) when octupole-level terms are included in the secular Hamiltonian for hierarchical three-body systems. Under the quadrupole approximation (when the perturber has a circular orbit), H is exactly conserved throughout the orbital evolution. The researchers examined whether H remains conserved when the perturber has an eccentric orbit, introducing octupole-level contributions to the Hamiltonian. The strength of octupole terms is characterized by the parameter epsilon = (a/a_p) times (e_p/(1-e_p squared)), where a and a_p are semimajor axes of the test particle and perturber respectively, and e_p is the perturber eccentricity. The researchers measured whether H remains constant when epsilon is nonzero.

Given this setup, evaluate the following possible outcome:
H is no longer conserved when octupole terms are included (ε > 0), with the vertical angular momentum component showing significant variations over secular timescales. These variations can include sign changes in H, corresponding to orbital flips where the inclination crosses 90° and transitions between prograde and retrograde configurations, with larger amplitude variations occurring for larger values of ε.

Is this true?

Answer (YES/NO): YES